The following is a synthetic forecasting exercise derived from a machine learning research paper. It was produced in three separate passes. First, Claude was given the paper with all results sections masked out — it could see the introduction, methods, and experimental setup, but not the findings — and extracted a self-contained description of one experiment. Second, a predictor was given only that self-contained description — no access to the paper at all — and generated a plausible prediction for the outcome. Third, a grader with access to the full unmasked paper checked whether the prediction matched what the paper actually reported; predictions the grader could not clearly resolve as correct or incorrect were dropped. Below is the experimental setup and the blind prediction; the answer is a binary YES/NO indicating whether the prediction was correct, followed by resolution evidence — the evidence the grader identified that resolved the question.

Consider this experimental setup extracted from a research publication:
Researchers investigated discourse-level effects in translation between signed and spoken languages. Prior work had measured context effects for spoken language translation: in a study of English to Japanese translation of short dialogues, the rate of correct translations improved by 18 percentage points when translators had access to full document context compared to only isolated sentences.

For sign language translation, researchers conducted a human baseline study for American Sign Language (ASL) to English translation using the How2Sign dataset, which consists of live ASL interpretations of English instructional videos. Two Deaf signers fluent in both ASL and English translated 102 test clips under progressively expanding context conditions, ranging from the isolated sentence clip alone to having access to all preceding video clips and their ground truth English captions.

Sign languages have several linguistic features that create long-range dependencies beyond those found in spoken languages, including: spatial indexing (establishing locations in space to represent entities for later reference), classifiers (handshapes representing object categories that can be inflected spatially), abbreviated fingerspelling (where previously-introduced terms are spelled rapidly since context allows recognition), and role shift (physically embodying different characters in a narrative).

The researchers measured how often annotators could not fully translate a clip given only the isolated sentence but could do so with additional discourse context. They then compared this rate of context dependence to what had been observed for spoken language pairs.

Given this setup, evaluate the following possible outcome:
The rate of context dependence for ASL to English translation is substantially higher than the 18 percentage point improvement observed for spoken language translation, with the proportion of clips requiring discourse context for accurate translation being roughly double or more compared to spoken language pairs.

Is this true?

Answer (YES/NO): NO